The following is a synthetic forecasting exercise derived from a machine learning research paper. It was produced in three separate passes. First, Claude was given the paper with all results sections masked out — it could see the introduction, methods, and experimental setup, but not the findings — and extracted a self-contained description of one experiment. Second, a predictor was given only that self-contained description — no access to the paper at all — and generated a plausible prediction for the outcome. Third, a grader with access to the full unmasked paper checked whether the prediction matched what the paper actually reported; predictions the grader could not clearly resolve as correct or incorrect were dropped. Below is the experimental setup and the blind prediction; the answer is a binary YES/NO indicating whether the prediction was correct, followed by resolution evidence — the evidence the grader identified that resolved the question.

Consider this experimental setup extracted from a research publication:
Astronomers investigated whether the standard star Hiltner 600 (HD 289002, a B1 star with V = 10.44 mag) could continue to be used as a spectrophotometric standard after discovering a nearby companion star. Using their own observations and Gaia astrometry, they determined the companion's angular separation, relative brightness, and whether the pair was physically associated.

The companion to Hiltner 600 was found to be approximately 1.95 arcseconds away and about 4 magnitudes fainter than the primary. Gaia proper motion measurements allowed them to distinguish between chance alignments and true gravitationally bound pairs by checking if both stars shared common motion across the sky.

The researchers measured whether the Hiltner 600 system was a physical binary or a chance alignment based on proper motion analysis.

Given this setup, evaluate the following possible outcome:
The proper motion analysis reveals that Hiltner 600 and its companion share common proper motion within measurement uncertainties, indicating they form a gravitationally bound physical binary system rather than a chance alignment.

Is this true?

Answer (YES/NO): YES